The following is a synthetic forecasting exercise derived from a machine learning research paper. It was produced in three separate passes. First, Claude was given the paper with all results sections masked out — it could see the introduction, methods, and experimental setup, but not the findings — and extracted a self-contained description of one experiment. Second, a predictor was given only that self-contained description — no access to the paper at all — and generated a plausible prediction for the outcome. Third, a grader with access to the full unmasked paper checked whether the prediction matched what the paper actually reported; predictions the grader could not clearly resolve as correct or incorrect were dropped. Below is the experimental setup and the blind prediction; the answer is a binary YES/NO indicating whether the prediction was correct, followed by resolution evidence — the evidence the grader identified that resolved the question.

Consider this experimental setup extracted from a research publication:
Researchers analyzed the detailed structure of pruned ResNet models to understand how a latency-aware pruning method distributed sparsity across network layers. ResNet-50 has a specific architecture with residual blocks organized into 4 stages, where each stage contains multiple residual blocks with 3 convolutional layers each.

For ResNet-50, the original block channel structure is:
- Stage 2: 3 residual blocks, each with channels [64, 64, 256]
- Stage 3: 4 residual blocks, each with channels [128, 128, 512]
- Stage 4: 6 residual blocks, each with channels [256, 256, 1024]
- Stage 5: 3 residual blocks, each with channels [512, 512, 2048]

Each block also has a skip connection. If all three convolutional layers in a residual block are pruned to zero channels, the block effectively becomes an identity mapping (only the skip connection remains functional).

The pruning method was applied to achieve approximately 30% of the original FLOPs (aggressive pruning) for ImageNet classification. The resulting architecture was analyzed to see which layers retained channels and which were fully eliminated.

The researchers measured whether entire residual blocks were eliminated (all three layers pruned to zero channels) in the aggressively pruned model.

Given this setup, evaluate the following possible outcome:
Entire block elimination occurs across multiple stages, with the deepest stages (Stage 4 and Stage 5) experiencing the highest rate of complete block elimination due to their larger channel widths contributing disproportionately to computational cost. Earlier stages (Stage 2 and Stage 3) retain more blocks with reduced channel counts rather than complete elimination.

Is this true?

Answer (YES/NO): NO